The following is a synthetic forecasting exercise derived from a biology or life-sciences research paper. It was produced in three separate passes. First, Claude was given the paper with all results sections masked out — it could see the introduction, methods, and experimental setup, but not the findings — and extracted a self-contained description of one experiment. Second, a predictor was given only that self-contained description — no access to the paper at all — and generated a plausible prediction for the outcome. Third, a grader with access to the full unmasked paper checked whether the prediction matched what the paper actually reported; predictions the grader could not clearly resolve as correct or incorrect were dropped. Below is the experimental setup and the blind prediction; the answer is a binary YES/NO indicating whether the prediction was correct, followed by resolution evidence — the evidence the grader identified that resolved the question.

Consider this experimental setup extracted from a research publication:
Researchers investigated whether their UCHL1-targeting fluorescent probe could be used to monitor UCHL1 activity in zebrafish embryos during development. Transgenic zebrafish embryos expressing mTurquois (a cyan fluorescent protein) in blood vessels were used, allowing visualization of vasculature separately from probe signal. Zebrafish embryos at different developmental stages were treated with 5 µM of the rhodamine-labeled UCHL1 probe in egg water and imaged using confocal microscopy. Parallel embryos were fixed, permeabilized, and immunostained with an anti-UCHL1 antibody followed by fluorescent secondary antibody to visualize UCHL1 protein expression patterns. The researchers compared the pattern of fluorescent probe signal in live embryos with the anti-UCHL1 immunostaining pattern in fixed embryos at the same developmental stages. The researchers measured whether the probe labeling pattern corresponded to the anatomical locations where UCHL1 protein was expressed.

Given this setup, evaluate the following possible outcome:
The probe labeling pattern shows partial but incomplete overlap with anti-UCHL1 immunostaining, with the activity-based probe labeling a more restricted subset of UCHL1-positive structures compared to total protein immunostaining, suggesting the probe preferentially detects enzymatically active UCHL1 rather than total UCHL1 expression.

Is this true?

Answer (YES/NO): NO